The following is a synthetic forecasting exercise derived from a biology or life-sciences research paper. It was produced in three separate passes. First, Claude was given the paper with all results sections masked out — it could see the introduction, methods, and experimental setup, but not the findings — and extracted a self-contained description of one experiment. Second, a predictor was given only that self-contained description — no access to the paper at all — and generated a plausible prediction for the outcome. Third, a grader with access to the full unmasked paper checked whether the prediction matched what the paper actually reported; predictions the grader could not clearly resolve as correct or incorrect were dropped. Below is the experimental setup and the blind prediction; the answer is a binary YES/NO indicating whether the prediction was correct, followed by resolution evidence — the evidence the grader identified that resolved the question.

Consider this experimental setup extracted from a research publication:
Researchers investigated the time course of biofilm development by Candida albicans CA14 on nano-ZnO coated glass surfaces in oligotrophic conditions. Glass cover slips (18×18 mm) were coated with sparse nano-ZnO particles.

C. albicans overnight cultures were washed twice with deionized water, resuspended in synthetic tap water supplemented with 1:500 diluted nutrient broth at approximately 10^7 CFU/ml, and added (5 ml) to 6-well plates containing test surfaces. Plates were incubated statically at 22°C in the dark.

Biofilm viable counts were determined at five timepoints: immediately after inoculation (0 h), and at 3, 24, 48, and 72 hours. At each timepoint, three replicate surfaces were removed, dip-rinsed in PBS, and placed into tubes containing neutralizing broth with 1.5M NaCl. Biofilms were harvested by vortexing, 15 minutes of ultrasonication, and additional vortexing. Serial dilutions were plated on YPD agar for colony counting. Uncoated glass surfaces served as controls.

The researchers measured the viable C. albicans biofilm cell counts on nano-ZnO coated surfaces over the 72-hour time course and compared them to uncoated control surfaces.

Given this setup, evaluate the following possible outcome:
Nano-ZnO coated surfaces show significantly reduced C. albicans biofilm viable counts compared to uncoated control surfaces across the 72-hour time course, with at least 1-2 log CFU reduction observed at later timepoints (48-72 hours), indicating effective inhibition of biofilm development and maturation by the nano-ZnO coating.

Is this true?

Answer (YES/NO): NO